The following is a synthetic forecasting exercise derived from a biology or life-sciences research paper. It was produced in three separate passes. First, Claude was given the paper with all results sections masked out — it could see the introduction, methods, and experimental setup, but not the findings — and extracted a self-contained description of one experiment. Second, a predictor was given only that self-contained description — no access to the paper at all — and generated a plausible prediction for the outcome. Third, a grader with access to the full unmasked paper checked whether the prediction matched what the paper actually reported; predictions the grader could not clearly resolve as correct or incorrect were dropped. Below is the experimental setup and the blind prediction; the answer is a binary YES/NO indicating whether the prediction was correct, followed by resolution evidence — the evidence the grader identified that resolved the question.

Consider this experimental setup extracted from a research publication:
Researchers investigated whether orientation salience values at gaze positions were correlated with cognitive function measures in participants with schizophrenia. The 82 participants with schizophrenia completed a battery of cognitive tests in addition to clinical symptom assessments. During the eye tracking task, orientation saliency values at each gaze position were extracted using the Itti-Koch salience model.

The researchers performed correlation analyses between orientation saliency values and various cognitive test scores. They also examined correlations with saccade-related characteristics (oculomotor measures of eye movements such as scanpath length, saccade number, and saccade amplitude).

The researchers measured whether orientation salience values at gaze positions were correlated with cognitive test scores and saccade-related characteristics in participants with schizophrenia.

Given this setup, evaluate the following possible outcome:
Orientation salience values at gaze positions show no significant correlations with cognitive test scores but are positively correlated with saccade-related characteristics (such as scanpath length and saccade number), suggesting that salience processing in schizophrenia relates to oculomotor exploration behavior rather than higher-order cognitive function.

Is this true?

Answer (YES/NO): NO